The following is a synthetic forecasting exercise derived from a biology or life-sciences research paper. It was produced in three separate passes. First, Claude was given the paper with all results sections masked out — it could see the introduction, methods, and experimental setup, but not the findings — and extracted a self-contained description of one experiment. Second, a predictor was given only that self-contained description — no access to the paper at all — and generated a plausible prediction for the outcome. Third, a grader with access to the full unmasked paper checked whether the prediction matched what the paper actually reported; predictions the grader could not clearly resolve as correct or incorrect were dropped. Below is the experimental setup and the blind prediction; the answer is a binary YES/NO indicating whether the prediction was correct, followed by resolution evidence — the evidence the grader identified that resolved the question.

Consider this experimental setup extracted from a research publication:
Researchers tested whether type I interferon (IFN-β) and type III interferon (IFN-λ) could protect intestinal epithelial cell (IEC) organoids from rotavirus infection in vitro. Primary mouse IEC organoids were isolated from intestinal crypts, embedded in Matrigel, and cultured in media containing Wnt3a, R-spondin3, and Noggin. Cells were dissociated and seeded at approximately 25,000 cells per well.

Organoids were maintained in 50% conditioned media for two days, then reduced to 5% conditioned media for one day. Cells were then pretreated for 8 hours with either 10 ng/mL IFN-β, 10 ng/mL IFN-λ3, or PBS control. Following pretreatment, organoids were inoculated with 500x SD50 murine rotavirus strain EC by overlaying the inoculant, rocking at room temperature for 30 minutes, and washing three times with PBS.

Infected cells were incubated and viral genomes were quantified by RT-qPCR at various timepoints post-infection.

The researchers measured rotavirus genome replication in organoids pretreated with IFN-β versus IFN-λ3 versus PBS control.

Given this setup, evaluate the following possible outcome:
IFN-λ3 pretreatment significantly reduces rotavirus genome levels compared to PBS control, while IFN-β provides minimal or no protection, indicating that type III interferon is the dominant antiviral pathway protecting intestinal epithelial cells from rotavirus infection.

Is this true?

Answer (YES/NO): NO